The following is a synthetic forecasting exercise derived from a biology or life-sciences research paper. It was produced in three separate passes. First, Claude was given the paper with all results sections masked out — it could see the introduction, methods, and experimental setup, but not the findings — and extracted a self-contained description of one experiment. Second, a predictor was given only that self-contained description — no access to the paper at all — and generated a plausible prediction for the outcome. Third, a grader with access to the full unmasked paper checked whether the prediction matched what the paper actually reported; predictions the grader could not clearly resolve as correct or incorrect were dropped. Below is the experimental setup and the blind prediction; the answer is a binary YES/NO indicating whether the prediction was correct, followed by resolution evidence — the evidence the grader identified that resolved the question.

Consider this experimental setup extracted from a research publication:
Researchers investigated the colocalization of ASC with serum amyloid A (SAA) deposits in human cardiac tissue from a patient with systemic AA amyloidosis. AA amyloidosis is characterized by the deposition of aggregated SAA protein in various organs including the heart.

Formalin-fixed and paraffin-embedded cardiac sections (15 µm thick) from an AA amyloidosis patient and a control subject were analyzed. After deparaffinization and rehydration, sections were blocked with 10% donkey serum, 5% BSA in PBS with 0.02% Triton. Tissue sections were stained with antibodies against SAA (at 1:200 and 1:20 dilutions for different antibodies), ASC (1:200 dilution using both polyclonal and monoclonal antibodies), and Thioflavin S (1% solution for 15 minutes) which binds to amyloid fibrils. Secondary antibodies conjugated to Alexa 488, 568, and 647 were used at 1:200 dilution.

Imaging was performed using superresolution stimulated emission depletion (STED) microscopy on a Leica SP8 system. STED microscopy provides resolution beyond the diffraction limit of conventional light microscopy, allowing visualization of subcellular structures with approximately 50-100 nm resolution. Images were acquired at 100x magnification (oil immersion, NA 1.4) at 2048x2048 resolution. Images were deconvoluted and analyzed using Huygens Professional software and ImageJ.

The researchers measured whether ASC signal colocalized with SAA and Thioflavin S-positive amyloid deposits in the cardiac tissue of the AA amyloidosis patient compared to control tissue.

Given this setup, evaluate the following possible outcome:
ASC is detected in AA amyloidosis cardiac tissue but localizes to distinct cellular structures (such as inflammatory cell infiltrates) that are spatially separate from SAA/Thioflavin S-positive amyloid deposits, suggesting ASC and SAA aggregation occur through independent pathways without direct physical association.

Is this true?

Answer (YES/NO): NO